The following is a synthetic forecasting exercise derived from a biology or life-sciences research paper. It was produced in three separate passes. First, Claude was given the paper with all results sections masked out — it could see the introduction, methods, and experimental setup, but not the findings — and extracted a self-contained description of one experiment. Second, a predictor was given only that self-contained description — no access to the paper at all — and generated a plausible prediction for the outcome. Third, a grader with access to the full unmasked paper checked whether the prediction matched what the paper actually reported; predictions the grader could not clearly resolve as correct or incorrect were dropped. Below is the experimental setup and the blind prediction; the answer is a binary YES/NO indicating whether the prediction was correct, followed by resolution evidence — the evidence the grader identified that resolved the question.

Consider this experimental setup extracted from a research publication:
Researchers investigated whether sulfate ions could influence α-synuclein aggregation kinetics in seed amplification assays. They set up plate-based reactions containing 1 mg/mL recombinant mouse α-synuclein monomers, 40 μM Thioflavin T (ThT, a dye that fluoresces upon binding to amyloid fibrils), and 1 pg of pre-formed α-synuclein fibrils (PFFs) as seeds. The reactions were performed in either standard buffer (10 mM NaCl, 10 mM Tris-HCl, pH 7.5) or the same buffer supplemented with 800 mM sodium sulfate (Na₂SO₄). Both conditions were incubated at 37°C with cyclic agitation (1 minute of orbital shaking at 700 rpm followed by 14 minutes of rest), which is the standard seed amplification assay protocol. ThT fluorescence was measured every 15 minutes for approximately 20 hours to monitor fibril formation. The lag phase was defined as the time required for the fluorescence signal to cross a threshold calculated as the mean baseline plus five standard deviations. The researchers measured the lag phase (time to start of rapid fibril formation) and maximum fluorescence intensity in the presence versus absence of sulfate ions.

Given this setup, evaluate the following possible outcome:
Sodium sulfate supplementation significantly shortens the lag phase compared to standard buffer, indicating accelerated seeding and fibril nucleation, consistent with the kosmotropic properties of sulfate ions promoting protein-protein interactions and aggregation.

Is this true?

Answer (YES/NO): YES